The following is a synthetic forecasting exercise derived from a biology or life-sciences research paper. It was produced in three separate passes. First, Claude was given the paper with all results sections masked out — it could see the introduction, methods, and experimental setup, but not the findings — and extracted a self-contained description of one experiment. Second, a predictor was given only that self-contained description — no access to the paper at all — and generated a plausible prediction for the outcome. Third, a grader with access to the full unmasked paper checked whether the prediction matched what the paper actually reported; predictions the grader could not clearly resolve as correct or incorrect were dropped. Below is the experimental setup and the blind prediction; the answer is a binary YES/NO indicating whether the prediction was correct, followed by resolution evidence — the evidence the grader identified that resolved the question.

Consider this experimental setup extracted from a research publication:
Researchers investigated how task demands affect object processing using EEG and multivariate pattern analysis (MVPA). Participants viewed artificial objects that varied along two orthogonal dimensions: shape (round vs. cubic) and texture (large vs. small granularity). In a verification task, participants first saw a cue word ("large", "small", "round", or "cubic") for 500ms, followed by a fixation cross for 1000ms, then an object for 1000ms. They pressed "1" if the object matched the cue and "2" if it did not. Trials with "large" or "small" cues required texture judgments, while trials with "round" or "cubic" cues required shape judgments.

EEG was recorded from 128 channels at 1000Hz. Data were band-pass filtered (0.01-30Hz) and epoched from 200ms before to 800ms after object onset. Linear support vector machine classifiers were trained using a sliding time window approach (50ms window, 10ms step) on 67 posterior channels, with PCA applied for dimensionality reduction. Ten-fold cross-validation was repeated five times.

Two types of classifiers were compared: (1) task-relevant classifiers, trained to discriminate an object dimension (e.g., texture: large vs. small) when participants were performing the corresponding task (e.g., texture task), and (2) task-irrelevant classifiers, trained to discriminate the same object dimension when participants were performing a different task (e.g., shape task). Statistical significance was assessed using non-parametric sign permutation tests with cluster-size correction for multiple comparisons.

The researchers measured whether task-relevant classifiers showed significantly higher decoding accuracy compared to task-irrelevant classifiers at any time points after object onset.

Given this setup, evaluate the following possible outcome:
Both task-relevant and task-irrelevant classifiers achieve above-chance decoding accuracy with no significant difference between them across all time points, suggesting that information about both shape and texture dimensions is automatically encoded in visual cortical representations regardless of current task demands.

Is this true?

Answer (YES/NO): NO